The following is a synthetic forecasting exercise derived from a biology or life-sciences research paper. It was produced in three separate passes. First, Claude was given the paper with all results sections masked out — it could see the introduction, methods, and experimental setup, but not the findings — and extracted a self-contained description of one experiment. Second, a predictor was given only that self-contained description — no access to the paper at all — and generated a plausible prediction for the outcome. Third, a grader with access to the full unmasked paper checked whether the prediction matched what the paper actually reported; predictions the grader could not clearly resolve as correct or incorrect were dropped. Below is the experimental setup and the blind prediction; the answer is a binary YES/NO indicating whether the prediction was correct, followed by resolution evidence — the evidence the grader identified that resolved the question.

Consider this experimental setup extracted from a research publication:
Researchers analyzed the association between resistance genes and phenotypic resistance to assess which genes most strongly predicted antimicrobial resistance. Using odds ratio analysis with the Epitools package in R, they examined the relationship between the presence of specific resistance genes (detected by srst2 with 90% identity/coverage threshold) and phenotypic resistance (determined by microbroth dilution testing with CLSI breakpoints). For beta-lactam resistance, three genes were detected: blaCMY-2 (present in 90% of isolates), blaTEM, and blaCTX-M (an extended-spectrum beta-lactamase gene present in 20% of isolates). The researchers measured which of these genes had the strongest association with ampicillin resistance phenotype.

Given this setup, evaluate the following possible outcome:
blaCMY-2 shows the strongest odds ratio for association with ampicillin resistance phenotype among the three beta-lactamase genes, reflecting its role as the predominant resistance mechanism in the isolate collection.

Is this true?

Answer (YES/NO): YES